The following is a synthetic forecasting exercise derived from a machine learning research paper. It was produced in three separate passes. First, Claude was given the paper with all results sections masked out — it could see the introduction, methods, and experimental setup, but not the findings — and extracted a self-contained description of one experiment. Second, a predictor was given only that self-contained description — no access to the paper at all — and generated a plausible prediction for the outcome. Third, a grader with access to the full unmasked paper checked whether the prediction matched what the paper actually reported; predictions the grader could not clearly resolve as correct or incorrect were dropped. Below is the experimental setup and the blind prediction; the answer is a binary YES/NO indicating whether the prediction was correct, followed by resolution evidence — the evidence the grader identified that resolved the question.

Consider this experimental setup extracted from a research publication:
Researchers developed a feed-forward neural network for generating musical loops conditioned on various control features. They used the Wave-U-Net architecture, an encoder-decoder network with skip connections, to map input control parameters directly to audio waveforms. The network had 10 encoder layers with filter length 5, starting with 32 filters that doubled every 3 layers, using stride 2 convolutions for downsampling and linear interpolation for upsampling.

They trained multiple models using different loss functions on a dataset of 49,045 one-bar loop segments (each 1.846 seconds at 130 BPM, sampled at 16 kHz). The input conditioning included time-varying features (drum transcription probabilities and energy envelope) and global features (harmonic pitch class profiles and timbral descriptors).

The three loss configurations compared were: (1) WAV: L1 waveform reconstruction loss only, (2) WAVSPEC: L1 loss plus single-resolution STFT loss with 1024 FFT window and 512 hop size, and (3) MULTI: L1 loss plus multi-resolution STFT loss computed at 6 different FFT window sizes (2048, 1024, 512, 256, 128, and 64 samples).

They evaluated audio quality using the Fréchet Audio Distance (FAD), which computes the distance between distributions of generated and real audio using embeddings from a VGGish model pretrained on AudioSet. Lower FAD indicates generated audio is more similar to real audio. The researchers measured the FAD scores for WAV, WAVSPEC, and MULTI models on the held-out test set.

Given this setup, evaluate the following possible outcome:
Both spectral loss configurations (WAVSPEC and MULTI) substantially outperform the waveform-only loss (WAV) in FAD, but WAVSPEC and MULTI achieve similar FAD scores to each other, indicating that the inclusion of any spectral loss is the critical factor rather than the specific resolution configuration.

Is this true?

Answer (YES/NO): NO